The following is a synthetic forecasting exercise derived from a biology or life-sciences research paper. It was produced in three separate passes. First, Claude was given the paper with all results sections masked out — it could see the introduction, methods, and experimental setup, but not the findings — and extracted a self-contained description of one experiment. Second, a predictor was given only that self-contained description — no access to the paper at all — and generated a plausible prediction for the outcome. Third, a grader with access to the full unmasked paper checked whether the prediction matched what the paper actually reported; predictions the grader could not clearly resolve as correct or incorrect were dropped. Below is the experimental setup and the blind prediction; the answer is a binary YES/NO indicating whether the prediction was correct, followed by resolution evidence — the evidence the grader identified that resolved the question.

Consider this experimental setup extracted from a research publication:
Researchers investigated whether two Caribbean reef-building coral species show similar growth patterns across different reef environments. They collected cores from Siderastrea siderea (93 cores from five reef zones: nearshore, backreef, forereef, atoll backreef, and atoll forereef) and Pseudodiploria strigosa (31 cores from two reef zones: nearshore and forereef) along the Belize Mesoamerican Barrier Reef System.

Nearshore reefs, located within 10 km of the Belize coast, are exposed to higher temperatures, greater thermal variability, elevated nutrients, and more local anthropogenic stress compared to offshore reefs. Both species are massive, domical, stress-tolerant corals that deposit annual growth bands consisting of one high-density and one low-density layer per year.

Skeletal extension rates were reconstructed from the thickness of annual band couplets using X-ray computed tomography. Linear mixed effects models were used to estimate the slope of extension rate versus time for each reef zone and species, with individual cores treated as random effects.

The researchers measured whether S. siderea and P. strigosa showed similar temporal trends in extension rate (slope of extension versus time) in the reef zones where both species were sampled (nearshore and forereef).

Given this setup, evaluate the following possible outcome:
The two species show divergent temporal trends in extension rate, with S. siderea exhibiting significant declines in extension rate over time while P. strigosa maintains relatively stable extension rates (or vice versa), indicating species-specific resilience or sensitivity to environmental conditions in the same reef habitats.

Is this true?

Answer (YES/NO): NO